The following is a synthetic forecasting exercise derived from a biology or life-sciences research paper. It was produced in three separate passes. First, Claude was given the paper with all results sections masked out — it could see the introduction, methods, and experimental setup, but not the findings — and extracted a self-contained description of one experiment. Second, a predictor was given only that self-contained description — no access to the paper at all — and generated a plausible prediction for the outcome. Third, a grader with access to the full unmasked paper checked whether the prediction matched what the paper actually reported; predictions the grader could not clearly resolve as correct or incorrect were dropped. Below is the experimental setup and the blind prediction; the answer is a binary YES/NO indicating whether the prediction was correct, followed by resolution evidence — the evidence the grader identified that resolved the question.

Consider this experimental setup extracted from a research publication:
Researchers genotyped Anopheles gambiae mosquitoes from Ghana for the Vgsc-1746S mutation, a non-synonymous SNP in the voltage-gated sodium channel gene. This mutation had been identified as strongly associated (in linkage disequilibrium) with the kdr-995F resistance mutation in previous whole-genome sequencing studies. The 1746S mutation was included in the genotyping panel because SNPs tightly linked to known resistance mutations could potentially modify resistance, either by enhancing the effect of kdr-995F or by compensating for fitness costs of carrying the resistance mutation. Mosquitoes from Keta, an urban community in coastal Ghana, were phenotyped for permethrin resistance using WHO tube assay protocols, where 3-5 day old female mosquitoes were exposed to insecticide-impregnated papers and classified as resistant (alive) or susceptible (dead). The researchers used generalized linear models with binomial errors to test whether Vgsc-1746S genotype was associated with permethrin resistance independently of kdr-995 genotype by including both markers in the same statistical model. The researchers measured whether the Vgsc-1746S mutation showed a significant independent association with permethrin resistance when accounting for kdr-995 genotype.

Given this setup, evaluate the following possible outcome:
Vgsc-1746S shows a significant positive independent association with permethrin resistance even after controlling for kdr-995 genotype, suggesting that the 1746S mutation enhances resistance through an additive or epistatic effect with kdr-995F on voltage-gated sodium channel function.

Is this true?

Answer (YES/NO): NO